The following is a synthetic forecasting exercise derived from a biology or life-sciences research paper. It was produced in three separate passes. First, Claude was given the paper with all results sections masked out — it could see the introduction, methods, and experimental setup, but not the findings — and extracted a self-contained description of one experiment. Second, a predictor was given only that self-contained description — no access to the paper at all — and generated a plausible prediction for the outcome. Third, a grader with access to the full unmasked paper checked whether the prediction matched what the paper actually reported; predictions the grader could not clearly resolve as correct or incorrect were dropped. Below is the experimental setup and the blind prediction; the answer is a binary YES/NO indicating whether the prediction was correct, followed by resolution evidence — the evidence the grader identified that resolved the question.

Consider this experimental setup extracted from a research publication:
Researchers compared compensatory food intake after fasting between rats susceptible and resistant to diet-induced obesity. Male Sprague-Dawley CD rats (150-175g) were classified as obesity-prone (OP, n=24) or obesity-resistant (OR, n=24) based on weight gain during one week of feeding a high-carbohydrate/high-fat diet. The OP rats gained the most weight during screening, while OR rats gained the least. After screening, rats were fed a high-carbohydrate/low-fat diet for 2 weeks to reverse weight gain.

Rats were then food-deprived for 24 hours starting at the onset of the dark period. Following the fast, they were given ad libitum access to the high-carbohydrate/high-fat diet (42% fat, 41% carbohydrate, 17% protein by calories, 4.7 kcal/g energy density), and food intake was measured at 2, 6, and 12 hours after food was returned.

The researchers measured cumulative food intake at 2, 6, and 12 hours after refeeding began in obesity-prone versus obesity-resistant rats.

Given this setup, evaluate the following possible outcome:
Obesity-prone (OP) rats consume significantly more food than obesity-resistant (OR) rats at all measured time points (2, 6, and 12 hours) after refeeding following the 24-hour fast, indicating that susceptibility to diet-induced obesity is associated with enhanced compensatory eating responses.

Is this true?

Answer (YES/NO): NO